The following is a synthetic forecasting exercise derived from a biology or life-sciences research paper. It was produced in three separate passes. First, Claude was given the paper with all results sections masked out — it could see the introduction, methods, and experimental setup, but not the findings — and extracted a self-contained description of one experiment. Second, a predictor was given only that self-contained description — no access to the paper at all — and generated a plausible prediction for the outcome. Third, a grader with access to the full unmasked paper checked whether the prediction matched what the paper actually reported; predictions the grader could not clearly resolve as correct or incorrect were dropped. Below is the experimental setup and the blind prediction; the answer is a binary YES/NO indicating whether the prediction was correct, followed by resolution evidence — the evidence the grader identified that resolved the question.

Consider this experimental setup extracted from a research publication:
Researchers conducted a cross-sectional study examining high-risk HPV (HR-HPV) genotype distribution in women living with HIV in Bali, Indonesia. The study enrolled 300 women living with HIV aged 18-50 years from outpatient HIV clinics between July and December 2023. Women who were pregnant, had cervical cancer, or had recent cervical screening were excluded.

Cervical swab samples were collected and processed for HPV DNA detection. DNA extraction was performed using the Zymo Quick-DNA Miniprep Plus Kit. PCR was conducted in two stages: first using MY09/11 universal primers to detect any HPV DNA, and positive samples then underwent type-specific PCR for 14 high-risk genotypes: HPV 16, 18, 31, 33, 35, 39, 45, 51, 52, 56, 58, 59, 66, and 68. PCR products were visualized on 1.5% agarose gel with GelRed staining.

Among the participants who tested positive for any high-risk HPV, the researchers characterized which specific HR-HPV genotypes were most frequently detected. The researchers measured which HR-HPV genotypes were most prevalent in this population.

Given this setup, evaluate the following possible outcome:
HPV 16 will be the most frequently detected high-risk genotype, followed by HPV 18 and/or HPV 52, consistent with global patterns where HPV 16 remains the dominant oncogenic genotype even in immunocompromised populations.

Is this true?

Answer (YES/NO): NO